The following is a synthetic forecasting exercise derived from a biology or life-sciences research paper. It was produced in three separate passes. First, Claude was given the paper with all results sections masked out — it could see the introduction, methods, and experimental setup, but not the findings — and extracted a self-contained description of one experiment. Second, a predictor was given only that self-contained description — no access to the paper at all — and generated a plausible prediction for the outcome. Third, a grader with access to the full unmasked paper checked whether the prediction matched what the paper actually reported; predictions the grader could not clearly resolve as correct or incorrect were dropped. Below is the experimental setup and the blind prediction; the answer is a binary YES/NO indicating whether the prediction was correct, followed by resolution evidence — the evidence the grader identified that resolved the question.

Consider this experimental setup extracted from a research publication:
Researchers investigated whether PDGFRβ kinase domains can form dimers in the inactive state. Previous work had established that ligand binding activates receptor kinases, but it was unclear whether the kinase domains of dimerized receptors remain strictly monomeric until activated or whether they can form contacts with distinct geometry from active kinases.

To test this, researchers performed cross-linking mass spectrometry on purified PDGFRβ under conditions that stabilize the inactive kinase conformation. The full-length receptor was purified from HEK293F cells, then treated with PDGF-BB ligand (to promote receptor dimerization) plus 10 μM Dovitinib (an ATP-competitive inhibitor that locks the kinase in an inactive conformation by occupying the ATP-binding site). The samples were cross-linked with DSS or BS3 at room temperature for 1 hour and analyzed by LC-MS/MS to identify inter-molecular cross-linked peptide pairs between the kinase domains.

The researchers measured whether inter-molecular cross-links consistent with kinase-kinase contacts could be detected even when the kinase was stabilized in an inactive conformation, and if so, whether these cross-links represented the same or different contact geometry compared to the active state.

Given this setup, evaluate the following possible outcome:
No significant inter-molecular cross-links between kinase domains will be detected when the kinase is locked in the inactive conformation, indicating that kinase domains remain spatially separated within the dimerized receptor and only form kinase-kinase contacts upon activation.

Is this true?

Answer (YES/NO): NO